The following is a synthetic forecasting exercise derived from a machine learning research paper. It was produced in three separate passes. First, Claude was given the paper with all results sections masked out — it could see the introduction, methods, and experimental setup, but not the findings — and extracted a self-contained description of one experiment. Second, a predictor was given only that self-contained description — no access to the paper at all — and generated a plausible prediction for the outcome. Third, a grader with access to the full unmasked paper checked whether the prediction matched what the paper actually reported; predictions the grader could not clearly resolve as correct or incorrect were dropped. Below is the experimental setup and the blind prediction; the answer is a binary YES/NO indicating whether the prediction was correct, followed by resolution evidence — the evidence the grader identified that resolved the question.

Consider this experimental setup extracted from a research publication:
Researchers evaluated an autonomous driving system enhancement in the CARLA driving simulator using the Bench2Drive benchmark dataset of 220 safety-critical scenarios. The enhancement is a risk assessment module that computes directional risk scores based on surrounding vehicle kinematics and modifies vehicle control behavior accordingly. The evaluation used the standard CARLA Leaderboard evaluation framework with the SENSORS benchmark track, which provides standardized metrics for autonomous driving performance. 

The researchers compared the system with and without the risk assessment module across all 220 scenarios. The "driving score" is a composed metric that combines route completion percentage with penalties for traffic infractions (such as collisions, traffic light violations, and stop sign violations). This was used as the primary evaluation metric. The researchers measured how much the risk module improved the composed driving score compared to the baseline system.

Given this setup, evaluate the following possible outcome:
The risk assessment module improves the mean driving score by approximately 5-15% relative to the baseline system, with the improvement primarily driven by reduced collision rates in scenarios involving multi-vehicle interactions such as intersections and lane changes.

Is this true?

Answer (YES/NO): NO